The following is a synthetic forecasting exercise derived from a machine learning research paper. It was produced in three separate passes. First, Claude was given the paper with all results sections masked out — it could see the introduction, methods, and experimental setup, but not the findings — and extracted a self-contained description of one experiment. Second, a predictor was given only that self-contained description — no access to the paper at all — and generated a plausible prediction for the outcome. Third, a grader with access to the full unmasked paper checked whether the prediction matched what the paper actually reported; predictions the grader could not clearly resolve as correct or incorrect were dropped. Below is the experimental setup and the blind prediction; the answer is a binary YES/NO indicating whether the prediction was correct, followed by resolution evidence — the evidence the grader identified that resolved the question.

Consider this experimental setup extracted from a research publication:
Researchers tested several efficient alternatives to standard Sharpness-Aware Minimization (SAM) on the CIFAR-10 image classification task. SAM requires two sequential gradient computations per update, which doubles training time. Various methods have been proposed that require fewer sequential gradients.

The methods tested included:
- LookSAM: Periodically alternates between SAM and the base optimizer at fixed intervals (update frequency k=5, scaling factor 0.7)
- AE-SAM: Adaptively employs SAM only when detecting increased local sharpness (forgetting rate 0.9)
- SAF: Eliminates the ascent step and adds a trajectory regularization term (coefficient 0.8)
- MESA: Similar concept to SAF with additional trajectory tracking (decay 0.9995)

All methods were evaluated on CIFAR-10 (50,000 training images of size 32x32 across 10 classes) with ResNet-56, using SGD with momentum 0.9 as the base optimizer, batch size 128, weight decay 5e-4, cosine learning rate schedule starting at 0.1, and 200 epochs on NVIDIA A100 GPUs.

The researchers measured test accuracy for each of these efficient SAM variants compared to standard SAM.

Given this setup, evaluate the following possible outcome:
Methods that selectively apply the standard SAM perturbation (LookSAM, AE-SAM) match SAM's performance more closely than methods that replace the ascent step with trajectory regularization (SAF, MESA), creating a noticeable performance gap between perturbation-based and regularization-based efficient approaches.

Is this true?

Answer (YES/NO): NO